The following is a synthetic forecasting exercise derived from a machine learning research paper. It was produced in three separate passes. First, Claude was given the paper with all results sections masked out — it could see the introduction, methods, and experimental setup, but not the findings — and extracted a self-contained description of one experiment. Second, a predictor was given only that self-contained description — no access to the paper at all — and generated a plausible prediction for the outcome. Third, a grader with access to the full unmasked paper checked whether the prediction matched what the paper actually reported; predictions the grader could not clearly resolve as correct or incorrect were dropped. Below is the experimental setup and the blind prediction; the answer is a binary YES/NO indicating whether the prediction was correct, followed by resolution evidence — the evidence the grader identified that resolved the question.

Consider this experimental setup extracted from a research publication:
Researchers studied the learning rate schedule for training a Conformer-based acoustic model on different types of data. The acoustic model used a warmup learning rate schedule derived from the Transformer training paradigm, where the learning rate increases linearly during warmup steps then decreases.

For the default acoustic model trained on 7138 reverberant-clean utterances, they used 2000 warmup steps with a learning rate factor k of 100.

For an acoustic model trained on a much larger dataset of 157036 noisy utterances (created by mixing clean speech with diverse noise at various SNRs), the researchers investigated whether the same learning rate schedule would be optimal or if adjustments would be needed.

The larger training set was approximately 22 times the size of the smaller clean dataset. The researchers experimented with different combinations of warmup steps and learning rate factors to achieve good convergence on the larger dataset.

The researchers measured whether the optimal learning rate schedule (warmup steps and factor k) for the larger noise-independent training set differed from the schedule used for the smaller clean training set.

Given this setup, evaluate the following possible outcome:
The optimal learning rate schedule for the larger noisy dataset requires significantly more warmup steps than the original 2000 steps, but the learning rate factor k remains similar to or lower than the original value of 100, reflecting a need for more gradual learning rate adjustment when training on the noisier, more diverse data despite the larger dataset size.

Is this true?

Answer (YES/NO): NO